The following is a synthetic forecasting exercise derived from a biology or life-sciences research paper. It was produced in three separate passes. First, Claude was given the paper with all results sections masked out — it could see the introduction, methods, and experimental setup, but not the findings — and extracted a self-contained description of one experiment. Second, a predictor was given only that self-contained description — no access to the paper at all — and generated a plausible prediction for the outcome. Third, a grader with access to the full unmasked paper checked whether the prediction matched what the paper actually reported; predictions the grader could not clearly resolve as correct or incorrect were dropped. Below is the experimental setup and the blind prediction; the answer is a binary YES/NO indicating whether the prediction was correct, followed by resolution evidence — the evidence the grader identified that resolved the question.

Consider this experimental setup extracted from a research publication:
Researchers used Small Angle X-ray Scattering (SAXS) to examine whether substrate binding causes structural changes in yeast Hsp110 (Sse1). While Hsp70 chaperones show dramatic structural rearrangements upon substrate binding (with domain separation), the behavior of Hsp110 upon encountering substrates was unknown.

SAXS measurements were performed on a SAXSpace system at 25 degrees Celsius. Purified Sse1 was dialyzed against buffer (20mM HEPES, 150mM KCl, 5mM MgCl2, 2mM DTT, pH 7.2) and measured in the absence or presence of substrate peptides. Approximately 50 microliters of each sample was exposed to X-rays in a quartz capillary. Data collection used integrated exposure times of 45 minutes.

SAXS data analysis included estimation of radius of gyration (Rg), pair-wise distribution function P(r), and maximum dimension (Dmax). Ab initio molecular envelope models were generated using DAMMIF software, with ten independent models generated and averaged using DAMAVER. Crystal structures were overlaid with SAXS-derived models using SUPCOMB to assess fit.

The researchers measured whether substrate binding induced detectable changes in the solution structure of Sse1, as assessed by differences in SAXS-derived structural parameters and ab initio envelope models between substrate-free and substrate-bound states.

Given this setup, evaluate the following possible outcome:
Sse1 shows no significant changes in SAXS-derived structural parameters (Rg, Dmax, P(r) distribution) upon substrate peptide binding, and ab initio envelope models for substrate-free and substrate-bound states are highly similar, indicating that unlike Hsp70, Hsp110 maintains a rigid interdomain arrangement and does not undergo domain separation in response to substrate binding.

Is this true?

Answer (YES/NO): NO